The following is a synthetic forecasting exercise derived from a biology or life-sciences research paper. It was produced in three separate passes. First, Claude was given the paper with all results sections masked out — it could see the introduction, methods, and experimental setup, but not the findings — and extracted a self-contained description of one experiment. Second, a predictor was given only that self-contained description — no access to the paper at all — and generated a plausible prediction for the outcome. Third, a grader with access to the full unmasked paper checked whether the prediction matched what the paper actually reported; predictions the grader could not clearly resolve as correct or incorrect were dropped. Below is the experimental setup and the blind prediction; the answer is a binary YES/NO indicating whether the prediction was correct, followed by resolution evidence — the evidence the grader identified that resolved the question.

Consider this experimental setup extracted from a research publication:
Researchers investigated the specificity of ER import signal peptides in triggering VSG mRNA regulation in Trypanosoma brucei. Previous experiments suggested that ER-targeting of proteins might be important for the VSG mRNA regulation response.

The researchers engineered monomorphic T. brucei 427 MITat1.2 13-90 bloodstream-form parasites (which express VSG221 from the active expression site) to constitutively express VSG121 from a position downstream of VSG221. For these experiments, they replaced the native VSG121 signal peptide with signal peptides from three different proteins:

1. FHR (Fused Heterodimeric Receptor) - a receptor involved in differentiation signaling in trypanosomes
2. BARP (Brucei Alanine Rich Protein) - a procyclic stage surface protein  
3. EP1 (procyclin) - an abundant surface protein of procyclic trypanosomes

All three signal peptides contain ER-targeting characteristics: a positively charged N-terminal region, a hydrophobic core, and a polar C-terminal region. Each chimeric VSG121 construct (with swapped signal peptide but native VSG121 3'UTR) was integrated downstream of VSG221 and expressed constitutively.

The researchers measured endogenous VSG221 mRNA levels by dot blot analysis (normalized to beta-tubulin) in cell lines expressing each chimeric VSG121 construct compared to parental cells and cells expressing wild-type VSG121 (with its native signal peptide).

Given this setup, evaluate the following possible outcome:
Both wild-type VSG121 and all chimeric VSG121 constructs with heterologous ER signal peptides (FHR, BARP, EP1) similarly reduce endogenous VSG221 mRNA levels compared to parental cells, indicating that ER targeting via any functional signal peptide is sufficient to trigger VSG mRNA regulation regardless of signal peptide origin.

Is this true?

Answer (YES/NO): NO